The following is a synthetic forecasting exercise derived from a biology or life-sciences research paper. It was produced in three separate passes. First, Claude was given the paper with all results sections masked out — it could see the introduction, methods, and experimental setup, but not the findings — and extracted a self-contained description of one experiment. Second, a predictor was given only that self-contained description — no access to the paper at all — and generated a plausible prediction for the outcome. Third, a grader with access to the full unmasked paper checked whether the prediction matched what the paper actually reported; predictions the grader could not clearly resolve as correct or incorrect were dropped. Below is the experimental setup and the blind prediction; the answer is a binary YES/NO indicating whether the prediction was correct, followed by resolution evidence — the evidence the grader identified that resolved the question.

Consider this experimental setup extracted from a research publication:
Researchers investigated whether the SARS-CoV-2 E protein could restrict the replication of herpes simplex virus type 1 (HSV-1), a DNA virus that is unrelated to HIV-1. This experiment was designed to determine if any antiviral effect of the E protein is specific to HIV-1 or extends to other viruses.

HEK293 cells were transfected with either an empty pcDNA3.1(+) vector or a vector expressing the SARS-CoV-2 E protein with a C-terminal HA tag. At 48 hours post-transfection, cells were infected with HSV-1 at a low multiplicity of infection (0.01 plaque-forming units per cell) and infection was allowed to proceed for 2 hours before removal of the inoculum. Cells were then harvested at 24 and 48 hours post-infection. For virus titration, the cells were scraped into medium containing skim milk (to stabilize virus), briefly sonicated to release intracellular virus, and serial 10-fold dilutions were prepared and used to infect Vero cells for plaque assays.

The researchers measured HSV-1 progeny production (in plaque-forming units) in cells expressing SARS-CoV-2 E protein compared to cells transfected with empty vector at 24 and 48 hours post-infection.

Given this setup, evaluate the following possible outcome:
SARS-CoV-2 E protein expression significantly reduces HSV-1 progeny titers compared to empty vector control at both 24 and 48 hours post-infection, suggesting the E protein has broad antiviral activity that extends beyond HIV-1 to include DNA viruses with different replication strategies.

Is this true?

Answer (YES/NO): NO